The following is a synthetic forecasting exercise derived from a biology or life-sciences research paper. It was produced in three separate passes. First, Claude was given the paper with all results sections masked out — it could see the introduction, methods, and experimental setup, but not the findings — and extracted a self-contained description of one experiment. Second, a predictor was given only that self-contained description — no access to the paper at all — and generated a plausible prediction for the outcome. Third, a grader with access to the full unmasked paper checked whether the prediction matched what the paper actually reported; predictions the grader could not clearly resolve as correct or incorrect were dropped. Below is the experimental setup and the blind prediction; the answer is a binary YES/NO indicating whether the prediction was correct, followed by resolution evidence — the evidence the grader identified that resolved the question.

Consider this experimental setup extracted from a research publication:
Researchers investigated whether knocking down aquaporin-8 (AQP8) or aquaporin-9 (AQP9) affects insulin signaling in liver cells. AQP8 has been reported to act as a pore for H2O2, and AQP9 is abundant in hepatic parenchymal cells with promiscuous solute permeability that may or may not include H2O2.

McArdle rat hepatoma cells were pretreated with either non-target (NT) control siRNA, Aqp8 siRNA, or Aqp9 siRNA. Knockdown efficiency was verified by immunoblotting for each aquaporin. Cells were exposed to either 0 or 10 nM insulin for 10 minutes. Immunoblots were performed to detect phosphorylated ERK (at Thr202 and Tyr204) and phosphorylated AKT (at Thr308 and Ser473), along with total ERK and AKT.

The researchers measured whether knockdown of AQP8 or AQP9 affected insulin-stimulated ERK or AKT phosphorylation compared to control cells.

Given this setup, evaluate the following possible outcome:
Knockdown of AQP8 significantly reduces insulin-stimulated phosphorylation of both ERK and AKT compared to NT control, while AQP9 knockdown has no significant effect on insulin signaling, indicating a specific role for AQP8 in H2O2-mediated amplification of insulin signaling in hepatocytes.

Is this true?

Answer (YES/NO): NO